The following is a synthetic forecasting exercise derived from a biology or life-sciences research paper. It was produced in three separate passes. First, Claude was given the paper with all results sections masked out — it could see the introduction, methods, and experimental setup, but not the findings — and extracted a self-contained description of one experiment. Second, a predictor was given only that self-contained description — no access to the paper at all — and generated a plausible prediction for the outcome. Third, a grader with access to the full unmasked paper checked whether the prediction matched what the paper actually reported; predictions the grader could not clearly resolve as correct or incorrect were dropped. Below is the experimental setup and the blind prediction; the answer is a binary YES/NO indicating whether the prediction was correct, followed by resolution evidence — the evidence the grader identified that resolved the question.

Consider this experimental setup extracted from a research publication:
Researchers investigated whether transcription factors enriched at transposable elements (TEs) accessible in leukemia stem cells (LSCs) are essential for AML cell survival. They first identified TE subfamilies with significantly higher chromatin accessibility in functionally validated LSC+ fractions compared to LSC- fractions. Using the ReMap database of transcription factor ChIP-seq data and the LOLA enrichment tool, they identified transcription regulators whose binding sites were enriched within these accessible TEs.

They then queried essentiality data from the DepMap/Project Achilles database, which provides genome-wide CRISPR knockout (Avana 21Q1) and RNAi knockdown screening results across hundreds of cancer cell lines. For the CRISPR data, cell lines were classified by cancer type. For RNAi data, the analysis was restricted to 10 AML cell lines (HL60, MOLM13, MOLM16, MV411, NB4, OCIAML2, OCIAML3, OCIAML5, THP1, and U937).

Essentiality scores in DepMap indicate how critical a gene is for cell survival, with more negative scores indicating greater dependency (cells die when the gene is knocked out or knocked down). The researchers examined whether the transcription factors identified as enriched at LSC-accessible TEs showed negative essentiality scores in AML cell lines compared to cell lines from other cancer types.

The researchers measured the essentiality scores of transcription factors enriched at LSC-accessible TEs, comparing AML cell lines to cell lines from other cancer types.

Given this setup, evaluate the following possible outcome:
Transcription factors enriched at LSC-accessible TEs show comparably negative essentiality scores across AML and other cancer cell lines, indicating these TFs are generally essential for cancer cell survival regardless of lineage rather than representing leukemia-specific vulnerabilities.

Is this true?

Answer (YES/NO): NO